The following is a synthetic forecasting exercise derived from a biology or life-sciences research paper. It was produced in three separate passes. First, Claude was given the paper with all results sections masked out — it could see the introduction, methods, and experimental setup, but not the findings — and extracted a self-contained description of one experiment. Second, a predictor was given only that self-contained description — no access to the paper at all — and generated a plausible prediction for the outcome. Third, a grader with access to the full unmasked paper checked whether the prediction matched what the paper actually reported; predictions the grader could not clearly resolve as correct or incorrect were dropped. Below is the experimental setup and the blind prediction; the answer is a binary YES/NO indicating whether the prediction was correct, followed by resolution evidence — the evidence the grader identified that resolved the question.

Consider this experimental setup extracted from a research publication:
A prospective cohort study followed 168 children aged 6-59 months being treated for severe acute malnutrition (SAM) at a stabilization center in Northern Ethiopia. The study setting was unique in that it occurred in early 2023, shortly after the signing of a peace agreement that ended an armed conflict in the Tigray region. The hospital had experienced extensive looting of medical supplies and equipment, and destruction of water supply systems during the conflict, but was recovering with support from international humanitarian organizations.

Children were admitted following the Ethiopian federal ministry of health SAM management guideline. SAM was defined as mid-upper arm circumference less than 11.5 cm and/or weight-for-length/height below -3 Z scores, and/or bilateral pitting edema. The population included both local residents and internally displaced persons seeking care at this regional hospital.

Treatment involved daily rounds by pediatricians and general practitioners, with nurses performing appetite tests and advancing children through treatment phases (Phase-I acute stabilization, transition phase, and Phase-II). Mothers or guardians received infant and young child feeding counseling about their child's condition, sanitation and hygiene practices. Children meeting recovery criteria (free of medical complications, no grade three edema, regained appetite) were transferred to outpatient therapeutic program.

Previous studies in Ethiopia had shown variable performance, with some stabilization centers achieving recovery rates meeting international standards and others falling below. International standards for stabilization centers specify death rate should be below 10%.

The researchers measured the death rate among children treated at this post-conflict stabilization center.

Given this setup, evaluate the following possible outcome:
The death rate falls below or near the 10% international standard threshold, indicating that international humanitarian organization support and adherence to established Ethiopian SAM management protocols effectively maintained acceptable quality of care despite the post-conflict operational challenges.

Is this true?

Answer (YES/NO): YES